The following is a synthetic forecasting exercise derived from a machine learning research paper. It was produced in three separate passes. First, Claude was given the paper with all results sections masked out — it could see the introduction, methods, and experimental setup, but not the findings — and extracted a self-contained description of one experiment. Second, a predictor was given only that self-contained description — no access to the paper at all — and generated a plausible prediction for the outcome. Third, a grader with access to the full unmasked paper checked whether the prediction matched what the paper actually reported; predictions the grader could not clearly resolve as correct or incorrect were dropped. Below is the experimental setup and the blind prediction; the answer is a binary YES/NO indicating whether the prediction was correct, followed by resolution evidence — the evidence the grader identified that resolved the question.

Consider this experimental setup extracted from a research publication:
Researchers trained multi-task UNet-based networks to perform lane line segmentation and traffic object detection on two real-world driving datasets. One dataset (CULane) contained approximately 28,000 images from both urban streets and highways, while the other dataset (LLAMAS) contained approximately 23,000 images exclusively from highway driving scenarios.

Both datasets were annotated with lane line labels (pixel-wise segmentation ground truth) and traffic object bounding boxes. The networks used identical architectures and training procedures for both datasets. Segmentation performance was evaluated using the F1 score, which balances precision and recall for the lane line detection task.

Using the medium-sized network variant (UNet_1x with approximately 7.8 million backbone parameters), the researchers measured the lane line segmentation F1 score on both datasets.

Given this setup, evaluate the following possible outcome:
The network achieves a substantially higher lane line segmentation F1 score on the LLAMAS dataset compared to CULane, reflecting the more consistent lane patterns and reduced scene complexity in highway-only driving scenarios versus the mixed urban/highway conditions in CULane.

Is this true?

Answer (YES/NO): YES